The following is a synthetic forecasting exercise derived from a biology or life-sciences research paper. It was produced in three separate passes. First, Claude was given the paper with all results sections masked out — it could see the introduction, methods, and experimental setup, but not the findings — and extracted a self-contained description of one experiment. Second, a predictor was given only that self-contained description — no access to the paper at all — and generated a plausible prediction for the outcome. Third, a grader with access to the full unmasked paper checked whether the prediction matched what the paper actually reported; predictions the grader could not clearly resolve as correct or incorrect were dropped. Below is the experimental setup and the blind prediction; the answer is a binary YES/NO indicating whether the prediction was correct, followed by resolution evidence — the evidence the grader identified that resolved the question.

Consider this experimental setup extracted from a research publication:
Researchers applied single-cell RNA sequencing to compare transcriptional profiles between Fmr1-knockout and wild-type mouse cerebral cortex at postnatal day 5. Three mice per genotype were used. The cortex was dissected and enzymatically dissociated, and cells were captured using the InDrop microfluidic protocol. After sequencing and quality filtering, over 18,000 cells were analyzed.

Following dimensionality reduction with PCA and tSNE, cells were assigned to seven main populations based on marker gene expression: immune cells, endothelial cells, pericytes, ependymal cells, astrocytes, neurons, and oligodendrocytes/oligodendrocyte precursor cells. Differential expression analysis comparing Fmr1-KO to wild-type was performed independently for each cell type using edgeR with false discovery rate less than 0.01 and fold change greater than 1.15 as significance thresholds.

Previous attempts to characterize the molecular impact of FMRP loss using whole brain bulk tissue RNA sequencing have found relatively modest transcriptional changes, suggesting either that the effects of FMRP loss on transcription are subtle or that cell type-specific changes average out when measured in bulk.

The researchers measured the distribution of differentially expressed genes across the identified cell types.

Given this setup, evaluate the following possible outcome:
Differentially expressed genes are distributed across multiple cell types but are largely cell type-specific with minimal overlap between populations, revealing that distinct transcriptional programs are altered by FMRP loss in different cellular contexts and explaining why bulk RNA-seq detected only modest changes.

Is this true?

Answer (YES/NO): YES